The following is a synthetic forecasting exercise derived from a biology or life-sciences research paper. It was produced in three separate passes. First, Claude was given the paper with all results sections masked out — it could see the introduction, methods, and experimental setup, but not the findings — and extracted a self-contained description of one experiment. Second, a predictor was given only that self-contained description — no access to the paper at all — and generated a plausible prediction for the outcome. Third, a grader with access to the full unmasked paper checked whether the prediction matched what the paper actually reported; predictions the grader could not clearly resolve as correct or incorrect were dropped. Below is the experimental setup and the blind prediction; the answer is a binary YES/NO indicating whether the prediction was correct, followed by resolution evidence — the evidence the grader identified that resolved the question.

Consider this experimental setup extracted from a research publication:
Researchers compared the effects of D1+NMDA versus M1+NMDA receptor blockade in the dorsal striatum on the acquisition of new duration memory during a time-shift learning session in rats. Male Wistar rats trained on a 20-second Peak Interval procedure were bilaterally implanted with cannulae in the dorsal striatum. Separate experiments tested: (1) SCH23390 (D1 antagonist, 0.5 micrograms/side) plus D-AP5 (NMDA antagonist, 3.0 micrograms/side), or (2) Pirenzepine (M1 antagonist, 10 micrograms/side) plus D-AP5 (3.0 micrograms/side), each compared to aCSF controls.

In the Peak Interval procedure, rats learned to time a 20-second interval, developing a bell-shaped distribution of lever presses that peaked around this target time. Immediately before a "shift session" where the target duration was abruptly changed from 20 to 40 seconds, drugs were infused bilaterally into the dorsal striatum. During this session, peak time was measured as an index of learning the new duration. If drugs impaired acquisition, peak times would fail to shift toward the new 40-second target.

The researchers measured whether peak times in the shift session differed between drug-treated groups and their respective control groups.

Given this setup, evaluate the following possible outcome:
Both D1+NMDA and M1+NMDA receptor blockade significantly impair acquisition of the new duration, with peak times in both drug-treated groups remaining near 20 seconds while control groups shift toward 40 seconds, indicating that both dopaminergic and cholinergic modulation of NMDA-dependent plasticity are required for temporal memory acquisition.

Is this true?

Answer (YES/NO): NO